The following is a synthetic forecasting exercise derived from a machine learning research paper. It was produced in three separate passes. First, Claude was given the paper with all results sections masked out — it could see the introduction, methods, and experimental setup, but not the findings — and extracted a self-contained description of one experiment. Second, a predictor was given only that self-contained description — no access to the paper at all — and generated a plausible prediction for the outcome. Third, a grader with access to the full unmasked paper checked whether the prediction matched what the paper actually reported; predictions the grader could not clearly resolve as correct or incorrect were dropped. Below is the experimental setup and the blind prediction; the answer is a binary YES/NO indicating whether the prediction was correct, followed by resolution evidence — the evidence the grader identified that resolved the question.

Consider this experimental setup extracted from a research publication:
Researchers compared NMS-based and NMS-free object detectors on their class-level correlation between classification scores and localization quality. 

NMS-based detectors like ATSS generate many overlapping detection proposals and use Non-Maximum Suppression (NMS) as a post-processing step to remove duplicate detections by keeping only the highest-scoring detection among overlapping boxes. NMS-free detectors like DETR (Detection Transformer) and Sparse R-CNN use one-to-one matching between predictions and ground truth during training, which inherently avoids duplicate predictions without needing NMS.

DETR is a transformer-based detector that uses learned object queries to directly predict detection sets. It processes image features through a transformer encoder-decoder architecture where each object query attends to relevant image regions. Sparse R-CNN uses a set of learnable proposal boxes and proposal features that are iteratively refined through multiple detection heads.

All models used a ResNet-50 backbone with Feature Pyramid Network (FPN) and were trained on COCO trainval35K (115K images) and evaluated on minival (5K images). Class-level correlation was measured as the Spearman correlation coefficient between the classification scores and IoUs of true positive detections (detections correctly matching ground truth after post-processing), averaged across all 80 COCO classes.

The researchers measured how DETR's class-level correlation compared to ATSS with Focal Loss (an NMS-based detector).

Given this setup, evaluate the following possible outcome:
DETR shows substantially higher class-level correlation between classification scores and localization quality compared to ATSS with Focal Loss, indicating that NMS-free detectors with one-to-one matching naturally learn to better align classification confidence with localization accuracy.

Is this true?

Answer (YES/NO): YES